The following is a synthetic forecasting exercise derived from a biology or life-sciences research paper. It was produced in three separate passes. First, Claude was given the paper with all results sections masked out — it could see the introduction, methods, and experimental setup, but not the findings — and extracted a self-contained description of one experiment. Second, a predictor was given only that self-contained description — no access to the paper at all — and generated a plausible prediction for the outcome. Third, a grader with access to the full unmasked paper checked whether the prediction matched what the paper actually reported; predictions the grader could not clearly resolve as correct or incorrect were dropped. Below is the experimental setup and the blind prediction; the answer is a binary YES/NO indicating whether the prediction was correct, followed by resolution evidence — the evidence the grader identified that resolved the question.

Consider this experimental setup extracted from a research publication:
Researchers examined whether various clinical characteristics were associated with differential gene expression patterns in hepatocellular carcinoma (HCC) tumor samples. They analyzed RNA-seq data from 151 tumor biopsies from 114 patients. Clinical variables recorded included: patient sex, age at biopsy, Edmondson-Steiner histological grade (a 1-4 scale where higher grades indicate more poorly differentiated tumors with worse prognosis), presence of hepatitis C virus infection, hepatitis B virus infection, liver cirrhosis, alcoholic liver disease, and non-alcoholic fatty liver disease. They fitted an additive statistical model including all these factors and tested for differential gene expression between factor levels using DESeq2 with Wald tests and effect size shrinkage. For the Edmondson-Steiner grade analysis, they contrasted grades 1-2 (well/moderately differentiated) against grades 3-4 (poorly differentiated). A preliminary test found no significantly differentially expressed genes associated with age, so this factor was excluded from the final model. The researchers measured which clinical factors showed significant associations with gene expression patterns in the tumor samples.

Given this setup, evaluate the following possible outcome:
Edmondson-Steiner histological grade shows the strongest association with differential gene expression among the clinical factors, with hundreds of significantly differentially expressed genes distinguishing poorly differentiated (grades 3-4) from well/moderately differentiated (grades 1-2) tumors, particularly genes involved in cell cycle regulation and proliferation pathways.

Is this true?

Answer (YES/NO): NO